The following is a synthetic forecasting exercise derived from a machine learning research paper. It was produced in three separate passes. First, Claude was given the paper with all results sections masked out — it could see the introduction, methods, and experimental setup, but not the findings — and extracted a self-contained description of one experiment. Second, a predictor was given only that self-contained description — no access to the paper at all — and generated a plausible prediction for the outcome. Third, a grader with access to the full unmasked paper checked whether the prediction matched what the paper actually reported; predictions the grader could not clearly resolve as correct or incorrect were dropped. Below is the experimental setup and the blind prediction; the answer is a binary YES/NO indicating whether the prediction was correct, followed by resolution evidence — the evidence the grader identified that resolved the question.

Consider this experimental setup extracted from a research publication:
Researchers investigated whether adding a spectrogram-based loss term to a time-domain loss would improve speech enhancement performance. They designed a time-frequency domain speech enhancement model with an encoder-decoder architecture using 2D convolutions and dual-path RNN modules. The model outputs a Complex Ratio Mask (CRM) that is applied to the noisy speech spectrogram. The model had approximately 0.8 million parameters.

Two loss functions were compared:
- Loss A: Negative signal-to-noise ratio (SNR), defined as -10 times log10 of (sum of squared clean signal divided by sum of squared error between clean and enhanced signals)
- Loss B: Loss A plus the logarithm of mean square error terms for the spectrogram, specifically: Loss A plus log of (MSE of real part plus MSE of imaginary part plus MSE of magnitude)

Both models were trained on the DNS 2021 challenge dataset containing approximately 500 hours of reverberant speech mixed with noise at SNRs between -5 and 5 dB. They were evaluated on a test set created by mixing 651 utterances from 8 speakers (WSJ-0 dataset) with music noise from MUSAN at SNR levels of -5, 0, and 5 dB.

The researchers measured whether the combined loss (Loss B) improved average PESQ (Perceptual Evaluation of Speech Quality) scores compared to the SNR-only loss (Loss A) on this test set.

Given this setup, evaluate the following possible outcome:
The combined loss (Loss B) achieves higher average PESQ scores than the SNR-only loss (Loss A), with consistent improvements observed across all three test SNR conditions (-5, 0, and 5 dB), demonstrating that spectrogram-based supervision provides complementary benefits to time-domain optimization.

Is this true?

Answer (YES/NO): YES